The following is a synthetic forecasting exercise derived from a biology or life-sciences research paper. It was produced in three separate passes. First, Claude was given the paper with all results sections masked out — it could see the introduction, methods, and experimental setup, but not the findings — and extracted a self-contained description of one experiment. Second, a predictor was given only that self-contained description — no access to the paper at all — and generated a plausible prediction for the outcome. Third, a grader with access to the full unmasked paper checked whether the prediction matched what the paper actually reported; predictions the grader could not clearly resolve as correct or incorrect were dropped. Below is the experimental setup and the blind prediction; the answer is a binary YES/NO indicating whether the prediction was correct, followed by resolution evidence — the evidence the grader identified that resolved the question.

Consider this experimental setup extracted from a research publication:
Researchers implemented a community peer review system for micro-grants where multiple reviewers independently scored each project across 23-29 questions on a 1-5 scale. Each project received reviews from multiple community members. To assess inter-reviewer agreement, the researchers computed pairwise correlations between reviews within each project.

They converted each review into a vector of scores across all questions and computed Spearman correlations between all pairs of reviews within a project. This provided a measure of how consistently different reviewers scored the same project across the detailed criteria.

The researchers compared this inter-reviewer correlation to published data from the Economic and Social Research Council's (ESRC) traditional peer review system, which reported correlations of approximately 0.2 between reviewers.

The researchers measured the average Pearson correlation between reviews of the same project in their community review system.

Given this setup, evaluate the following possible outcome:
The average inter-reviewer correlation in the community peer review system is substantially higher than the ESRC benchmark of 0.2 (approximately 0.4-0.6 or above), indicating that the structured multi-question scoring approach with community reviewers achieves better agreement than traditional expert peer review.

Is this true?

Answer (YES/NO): NO